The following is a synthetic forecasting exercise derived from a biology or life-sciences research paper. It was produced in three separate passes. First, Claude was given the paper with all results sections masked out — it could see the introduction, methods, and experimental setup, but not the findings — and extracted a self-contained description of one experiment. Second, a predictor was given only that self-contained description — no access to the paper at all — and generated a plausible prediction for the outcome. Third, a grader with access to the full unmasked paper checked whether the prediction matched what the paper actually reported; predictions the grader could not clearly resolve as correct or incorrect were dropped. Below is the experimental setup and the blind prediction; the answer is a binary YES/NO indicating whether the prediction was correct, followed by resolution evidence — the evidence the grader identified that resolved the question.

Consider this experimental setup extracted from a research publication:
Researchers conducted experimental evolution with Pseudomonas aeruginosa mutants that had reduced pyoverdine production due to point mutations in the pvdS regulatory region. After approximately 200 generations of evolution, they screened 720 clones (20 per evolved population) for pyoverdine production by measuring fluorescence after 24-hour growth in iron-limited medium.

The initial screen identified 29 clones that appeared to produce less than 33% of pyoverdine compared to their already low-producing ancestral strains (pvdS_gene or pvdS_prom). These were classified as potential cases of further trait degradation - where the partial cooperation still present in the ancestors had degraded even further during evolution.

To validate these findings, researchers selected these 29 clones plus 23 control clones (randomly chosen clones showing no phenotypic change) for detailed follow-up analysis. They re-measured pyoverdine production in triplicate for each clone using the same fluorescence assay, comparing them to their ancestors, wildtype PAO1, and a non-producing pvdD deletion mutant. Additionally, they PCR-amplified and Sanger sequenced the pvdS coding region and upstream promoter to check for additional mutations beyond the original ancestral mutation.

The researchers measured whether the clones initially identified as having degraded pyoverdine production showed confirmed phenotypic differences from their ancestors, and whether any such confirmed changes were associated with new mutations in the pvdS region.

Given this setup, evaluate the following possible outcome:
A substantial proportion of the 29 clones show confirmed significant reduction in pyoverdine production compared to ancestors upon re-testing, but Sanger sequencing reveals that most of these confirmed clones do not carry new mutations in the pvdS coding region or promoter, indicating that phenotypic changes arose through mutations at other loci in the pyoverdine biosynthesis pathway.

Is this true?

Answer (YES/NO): YES